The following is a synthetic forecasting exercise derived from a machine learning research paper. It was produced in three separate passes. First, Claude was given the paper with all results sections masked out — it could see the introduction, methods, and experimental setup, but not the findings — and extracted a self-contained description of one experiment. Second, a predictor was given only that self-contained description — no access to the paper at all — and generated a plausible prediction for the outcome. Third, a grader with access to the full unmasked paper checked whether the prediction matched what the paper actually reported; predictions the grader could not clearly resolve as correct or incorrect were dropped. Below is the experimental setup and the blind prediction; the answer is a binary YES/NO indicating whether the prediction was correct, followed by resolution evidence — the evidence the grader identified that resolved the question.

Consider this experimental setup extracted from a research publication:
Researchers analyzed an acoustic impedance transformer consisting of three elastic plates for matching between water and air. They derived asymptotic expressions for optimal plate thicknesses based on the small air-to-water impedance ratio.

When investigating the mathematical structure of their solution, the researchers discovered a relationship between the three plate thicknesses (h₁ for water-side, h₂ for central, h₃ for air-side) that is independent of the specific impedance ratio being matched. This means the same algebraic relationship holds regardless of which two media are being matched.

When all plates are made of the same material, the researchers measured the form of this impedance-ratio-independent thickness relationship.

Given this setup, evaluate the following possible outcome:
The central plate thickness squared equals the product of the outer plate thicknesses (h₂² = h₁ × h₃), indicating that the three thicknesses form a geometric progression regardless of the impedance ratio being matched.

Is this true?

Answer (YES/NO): NO